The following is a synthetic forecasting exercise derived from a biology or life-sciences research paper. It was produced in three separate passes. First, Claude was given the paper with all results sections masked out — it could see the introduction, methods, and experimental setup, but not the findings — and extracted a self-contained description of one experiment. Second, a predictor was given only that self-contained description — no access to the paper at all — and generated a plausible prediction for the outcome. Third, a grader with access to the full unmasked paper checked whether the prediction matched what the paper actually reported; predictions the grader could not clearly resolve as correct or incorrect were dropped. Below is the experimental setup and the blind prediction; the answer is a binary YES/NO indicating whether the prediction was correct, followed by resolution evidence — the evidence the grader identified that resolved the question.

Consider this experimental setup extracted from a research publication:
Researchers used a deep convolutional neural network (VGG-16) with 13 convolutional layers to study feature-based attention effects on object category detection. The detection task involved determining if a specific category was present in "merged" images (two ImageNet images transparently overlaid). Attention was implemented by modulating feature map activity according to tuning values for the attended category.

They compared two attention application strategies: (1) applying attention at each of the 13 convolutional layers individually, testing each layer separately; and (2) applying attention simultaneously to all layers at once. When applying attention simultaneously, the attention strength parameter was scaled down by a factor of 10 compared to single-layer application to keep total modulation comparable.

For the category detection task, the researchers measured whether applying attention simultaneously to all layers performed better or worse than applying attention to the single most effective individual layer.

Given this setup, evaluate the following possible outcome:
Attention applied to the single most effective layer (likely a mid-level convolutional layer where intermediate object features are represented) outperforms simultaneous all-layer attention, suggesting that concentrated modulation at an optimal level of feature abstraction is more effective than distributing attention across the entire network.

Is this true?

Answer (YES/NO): NO